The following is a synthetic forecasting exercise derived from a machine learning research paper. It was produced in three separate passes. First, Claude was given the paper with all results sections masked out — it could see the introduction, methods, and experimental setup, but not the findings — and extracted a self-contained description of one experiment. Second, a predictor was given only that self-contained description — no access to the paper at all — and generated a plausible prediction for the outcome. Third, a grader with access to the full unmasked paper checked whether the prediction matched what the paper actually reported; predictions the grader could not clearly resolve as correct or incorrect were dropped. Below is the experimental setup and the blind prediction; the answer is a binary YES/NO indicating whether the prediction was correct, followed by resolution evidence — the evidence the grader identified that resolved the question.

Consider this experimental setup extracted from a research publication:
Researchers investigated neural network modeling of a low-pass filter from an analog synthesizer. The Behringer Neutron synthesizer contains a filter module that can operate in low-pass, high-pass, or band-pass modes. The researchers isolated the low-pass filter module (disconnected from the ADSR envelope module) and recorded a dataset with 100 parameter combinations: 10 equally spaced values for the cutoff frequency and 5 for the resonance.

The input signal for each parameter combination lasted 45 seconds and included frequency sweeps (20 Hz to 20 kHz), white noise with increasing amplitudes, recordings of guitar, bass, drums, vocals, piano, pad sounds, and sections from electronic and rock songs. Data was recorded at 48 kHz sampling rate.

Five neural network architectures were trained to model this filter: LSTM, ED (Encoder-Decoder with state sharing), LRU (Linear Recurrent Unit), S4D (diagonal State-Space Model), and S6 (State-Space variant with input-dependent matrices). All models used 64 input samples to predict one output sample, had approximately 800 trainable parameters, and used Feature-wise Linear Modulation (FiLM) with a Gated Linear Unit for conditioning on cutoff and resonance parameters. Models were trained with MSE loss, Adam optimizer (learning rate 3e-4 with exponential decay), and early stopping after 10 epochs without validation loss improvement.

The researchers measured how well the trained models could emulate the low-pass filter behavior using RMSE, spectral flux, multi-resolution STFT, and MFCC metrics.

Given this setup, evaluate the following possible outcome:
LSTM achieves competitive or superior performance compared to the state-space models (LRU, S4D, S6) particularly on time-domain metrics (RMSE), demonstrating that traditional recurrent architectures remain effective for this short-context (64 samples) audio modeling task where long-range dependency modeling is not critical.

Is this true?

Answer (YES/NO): NO